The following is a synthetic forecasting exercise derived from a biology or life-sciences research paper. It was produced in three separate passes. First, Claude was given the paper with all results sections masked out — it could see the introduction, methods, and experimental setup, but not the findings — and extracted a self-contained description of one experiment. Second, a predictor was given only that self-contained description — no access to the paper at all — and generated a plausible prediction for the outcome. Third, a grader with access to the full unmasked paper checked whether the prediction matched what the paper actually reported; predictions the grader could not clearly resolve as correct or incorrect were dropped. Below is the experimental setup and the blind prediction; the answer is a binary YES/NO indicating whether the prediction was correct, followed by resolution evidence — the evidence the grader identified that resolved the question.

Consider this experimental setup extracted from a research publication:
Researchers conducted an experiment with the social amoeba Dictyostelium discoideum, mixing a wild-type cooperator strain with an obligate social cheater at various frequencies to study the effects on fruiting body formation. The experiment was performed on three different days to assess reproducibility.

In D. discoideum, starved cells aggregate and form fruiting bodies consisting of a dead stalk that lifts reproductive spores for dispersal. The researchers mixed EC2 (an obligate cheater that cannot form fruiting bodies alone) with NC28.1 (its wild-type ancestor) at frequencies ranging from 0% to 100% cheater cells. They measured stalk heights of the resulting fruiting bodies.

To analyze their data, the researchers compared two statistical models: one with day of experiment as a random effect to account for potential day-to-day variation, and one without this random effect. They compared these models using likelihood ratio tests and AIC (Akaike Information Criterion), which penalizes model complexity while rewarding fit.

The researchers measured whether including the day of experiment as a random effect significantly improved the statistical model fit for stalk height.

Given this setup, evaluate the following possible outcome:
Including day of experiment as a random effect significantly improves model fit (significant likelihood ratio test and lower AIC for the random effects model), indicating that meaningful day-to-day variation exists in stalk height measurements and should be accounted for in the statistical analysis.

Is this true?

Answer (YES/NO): NO